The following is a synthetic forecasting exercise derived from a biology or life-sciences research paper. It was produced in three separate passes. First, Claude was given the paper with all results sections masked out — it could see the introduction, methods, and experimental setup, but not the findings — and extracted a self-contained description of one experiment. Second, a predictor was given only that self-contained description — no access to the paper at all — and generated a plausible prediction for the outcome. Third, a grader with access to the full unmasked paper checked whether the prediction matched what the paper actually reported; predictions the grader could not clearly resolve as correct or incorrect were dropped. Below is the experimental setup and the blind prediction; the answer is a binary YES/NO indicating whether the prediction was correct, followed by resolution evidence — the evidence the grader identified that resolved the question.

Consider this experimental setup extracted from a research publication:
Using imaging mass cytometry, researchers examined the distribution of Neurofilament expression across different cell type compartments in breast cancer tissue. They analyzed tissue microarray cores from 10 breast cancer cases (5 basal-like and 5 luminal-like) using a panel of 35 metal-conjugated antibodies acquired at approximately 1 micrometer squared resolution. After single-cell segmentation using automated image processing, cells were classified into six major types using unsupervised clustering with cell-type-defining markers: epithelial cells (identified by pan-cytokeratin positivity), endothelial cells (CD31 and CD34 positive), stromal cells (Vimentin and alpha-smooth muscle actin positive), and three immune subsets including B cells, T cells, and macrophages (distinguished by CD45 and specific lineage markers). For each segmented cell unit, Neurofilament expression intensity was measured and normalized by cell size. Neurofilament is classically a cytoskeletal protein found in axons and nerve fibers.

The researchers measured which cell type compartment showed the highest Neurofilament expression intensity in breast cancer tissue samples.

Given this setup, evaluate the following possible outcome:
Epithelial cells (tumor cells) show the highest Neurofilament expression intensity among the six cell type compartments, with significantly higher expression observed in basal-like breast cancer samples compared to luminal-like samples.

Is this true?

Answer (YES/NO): NO